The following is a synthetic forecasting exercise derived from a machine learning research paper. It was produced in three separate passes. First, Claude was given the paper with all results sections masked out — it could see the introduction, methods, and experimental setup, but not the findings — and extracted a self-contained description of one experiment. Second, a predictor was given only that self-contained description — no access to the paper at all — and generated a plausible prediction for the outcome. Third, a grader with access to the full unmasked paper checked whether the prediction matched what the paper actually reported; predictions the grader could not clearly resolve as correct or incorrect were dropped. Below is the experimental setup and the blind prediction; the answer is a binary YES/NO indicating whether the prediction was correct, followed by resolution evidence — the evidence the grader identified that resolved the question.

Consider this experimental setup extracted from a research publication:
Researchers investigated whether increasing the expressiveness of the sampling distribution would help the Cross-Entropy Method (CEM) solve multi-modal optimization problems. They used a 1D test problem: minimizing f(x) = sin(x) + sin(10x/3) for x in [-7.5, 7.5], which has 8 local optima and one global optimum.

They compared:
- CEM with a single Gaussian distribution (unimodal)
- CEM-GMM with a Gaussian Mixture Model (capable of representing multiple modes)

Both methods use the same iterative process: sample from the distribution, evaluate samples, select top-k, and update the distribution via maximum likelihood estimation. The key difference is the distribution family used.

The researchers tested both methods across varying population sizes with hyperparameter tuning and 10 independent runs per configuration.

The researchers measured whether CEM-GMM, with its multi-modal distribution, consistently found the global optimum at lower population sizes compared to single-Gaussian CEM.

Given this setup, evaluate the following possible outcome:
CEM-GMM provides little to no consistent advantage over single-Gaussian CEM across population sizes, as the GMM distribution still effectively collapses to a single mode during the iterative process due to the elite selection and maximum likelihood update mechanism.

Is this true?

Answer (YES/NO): YES